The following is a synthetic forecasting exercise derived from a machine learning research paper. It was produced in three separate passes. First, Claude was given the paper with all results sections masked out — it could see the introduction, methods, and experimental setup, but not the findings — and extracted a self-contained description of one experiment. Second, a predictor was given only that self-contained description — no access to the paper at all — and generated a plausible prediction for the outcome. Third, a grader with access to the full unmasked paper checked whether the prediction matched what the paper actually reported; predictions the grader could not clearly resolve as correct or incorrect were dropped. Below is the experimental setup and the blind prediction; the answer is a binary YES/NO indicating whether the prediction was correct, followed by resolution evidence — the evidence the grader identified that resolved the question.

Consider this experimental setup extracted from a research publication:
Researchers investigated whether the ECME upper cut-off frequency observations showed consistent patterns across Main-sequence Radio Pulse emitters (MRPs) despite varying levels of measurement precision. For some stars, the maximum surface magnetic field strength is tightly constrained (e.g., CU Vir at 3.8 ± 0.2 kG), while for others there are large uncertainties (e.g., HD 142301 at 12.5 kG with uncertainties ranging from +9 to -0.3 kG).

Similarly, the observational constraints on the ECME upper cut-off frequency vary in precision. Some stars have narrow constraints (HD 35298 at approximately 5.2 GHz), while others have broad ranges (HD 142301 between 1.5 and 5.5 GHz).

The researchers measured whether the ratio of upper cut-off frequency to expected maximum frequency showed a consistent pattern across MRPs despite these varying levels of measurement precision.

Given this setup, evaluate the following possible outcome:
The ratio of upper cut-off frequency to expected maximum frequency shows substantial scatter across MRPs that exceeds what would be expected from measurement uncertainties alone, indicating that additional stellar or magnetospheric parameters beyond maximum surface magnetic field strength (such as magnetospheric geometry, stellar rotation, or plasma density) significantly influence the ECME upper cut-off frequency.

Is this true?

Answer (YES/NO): NO